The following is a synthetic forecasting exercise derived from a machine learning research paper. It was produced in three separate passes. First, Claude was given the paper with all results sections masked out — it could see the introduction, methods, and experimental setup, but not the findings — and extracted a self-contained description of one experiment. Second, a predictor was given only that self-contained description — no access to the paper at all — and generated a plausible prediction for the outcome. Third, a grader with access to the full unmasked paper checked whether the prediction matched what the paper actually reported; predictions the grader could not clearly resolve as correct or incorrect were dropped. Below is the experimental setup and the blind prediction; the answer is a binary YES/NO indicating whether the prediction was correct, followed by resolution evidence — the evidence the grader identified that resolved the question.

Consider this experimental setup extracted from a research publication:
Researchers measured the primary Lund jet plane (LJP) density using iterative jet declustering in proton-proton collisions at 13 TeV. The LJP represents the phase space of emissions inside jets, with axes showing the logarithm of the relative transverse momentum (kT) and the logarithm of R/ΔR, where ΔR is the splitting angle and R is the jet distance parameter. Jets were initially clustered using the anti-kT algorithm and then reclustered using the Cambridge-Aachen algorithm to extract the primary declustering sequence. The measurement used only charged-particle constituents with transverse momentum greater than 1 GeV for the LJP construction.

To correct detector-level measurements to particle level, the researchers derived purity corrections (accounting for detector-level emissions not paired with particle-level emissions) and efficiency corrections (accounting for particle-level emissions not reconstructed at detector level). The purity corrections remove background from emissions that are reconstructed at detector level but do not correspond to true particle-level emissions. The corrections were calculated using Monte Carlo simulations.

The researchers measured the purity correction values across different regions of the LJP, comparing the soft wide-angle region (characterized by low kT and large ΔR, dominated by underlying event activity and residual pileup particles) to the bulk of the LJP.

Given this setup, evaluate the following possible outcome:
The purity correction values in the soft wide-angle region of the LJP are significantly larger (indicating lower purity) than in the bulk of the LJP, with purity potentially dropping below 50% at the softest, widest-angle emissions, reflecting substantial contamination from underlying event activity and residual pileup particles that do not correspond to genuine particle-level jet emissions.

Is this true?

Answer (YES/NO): NO